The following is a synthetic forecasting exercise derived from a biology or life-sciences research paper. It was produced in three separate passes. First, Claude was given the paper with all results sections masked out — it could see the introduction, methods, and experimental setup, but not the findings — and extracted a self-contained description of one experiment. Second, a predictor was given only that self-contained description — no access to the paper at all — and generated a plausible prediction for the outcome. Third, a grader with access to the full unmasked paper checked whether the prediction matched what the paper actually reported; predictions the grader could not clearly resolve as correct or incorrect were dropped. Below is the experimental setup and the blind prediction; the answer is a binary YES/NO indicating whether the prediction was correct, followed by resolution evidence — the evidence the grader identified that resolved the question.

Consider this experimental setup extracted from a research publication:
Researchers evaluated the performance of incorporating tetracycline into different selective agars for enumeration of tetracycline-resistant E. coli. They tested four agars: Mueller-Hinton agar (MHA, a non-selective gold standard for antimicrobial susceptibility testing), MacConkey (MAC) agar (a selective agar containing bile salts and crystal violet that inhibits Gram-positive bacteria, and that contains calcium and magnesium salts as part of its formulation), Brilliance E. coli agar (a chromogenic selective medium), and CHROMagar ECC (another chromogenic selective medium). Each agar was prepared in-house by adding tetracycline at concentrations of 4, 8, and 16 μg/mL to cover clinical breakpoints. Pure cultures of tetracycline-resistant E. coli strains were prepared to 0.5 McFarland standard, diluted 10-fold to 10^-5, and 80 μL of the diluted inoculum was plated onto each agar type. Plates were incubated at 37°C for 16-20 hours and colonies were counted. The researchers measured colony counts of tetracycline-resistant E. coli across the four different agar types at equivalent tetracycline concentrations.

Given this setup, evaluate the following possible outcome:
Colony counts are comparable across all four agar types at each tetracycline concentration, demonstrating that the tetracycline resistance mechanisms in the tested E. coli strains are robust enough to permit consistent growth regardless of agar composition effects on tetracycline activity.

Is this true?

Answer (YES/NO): NO